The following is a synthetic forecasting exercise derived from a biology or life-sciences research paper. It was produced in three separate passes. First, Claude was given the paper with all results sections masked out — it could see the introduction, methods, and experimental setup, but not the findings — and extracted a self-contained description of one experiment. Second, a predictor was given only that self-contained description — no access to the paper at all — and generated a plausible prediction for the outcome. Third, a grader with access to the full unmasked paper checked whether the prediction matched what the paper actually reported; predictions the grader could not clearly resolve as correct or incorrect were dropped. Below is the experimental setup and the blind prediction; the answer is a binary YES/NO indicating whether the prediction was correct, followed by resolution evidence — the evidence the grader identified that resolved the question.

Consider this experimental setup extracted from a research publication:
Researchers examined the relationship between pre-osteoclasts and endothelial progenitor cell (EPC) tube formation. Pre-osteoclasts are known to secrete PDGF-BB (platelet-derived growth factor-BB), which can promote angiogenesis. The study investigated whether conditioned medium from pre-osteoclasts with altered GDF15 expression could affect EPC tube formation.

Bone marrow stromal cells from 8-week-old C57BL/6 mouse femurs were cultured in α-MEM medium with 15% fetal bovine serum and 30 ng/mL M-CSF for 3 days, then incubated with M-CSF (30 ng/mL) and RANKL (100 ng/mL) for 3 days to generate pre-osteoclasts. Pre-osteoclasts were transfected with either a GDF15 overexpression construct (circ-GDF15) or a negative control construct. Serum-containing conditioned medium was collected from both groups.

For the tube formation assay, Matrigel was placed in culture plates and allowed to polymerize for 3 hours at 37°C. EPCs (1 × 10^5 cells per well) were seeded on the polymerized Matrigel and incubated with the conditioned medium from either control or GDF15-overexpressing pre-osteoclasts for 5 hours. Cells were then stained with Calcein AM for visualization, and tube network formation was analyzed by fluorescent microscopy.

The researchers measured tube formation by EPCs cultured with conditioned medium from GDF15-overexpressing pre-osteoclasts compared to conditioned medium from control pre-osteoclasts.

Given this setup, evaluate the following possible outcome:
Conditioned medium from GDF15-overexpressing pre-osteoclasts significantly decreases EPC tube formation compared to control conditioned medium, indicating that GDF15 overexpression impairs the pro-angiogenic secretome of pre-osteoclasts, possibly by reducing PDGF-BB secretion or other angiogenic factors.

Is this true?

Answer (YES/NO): NO